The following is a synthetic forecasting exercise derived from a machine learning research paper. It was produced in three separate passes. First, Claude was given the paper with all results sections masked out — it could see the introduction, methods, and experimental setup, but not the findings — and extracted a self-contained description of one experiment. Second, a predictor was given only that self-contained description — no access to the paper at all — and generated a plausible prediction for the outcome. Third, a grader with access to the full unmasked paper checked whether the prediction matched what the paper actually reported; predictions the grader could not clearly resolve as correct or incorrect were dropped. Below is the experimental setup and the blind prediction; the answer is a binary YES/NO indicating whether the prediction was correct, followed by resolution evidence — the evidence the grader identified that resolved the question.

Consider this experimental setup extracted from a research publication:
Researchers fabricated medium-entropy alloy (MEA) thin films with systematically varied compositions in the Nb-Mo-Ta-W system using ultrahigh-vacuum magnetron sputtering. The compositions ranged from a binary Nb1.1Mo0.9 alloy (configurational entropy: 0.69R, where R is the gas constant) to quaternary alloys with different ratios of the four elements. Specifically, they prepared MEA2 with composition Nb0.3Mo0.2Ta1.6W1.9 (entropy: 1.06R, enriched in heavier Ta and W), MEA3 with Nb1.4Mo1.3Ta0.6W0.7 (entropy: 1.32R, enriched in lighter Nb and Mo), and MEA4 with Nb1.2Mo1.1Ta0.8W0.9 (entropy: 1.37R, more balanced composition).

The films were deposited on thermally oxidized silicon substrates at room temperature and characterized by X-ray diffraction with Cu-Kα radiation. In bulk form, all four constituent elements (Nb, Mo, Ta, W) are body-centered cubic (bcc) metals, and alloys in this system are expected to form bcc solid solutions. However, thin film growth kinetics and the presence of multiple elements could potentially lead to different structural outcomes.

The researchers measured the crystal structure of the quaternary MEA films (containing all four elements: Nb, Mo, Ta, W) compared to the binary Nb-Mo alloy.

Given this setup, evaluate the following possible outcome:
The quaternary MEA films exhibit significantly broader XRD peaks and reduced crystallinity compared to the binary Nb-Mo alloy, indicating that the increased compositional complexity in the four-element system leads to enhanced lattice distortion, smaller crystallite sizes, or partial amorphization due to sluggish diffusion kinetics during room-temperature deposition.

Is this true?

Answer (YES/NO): NO